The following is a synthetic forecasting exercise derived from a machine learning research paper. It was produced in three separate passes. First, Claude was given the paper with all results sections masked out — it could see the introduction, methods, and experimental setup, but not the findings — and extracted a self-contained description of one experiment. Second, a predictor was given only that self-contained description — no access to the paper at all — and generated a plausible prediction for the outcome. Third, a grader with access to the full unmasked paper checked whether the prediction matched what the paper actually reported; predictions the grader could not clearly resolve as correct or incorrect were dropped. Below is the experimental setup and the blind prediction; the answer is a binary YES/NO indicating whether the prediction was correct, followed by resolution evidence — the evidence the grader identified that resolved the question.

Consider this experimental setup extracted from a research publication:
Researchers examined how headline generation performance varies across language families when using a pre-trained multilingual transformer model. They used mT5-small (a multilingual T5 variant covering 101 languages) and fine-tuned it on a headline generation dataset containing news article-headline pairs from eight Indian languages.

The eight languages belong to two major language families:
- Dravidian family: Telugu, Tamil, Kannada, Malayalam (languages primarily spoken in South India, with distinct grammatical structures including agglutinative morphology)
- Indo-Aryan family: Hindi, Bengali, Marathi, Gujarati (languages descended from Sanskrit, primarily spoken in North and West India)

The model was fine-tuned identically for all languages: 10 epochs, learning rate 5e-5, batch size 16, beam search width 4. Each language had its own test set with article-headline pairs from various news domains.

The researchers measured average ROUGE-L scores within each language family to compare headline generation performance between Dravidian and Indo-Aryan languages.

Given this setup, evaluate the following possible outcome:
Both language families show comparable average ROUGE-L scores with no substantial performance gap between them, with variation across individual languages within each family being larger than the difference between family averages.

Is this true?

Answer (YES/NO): NO